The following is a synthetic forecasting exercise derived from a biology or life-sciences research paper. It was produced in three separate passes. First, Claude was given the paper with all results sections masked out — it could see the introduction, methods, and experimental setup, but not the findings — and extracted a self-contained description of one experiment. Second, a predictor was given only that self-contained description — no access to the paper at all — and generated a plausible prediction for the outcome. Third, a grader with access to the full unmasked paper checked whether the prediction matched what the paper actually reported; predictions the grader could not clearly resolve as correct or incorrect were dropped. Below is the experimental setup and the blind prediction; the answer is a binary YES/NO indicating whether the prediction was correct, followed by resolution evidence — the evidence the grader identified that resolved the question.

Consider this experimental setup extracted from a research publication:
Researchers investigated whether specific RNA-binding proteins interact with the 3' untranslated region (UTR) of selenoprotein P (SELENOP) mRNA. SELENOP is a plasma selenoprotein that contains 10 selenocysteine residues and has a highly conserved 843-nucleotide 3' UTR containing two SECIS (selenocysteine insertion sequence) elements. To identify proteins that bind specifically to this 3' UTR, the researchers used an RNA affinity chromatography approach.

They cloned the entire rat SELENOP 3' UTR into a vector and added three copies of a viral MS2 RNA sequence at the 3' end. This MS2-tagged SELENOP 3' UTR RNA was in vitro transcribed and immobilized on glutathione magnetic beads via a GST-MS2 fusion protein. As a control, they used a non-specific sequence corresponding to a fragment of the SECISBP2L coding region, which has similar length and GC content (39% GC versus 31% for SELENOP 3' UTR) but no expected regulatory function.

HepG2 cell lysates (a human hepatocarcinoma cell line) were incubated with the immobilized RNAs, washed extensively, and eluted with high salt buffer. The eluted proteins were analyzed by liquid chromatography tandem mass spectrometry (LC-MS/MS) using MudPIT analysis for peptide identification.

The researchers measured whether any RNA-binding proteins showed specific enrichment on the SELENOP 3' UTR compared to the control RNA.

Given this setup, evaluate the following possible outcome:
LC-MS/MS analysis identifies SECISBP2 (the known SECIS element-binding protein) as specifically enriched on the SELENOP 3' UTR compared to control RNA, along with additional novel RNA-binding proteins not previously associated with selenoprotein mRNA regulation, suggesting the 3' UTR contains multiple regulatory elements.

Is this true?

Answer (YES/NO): NO